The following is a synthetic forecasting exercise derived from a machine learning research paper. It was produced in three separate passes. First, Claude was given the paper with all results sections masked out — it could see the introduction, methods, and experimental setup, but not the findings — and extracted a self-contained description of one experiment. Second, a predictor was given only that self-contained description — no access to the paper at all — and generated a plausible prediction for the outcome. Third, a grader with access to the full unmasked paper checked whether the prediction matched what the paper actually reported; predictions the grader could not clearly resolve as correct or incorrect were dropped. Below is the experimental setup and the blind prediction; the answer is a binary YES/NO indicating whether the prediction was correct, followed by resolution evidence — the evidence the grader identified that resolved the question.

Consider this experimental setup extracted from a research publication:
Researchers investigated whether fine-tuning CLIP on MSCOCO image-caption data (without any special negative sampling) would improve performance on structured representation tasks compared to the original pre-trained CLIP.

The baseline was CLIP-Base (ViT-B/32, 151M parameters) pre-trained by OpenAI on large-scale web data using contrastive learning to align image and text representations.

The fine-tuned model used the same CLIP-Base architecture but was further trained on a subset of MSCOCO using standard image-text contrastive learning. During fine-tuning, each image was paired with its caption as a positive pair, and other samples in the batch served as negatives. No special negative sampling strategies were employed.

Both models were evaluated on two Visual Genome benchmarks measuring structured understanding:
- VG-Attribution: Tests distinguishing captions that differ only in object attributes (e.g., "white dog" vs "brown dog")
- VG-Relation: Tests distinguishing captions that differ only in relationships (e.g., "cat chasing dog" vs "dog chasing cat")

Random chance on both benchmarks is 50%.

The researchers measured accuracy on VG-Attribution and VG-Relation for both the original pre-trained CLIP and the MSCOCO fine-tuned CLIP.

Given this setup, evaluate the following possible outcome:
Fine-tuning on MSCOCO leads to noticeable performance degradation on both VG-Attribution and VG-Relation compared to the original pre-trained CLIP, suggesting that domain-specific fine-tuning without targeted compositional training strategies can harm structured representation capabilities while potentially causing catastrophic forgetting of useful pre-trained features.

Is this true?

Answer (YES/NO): NO